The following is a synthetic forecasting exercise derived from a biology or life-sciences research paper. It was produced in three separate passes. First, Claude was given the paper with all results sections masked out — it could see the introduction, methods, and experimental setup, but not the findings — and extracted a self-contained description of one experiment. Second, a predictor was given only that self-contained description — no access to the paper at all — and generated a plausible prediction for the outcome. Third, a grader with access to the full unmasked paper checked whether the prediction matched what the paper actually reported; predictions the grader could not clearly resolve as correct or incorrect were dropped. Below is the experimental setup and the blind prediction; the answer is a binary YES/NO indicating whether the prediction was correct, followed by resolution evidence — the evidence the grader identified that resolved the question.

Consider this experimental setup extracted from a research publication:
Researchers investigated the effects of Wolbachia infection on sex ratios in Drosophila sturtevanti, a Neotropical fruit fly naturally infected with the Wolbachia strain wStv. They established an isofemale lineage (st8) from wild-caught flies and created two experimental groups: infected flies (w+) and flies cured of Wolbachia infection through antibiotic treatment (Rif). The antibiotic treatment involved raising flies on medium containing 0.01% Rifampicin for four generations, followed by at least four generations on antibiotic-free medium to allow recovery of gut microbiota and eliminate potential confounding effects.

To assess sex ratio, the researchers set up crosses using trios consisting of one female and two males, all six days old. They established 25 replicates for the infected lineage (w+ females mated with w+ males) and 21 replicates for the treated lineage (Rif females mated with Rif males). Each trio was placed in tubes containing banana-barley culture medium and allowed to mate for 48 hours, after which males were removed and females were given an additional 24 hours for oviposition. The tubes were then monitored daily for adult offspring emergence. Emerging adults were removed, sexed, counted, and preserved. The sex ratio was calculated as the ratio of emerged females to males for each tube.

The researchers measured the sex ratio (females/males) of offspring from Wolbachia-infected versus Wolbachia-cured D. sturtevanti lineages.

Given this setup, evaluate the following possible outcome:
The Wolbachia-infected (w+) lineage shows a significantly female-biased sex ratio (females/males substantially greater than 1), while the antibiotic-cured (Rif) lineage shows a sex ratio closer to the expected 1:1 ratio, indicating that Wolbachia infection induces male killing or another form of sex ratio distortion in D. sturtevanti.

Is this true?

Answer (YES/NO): NO